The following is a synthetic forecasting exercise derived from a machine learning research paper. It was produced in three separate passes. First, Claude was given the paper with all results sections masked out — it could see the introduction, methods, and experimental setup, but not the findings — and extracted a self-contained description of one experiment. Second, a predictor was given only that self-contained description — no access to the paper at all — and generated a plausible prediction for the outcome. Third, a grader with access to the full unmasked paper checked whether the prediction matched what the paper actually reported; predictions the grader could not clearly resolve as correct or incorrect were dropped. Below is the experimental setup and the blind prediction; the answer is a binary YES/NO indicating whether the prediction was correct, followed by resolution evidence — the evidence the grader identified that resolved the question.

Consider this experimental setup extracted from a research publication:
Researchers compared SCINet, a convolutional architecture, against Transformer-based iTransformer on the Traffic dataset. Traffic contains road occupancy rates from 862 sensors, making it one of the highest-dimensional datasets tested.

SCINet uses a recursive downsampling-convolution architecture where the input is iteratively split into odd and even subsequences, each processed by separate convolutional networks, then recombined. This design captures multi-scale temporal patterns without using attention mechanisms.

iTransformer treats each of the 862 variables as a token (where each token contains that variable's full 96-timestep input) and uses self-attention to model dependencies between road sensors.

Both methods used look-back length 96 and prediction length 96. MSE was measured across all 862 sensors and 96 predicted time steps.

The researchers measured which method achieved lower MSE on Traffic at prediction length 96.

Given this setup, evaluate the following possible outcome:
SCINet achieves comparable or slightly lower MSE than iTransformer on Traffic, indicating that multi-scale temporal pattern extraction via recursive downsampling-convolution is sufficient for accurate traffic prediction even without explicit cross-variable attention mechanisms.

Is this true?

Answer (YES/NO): NO